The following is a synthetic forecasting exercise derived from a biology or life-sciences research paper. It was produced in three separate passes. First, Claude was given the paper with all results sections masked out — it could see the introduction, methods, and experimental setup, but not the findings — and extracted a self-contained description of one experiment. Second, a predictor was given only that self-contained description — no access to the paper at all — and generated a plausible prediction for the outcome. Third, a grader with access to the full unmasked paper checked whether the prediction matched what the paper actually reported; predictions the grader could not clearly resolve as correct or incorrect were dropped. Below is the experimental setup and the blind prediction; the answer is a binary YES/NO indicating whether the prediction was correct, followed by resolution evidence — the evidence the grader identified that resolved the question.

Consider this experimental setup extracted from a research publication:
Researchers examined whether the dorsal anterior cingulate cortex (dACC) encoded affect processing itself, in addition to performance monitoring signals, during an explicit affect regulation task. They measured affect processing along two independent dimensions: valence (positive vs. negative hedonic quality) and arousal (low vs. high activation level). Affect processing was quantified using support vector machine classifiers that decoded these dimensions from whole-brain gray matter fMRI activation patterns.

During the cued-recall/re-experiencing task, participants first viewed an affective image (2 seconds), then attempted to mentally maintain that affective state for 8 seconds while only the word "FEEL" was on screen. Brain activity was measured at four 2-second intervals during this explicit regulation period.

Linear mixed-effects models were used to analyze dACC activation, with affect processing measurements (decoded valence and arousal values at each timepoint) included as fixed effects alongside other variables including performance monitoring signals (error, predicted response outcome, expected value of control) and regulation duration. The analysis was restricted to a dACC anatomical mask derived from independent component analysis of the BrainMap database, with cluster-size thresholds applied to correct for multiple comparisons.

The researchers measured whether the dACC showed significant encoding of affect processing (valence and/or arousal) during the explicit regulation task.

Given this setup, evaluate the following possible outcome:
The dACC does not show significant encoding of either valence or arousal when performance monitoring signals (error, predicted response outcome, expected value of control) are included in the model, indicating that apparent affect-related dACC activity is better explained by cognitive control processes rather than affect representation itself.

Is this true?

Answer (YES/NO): NO